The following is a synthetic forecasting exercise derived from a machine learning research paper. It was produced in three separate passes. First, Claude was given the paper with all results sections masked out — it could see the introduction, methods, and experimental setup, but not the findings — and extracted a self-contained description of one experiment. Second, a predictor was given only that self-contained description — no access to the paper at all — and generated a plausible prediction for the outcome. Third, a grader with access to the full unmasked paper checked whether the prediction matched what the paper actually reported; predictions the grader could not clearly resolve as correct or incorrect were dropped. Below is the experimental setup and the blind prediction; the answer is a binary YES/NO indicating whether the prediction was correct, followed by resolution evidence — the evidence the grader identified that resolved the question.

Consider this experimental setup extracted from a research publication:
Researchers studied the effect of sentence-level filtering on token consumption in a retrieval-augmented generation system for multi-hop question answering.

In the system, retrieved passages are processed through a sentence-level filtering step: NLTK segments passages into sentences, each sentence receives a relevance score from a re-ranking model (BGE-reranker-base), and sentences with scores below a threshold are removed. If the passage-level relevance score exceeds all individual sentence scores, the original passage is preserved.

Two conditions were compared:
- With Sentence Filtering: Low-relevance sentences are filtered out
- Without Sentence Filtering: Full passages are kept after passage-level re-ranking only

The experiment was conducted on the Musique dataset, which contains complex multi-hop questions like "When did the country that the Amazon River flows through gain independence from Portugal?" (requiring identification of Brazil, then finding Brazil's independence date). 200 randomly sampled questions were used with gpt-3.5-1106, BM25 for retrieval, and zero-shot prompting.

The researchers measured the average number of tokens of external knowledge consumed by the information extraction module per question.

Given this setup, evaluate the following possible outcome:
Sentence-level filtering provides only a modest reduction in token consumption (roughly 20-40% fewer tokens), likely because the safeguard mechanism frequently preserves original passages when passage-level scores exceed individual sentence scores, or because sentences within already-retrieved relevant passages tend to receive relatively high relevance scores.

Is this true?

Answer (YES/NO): YES